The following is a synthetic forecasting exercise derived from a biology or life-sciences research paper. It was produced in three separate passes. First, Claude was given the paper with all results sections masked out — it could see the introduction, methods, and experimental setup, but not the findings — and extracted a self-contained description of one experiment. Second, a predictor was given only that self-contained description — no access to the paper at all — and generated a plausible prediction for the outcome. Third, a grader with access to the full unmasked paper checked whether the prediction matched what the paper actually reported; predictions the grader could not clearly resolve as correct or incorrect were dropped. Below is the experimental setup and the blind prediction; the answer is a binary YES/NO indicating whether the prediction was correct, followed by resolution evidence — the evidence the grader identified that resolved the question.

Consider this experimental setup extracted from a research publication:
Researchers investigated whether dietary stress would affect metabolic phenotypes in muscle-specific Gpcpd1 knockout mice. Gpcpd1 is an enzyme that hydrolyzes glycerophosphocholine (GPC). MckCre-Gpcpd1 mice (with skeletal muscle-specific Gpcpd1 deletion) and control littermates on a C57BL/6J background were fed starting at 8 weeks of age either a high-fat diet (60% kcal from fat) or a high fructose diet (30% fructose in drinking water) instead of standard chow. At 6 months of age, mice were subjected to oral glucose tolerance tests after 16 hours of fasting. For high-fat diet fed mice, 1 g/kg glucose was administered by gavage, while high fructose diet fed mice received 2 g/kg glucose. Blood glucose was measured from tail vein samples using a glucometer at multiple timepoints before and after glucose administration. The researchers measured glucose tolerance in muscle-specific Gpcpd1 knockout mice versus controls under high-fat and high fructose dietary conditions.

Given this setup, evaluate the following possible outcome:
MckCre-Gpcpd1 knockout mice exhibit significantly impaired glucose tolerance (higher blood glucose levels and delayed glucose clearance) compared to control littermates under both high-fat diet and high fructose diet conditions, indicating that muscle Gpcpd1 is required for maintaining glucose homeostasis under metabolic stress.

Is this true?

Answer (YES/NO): YES